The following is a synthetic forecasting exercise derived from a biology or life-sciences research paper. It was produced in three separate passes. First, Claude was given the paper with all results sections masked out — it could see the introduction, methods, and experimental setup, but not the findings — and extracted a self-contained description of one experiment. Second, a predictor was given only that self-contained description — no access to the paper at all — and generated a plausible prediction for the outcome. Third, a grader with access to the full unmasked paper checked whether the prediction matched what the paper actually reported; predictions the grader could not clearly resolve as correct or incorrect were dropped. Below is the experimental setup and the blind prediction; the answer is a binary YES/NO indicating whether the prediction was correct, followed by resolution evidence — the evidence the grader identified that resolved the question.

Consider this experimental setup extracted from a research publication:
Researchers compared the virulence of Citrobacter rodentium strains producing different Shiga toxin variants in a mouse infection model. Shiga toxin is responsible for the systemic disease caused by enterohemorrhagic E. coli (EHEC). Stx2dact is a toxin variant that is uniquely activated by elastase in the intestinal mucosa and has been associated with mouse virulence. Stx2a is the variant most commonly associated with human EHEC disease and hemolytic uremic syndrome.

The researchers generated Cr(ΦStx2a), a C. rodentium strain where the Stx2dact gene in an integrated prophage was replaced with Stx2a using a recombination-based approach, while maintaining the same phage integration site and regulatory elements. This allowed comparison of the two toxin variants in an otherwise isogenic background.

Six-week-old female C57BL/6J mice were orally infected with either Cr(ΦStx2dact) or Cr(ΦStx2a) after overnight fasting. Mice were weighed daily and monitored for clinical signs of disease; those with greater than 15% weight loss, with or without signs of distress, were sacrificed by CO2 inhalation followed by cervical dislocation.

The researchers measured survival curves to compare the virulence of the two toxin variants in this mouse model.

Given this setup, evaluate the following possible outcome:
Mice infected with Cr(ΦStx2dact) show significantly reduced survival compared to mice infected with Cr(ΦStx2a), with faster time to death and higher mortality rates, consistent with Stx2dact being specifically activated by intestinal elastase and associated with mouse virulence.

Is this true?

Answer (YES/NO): NO